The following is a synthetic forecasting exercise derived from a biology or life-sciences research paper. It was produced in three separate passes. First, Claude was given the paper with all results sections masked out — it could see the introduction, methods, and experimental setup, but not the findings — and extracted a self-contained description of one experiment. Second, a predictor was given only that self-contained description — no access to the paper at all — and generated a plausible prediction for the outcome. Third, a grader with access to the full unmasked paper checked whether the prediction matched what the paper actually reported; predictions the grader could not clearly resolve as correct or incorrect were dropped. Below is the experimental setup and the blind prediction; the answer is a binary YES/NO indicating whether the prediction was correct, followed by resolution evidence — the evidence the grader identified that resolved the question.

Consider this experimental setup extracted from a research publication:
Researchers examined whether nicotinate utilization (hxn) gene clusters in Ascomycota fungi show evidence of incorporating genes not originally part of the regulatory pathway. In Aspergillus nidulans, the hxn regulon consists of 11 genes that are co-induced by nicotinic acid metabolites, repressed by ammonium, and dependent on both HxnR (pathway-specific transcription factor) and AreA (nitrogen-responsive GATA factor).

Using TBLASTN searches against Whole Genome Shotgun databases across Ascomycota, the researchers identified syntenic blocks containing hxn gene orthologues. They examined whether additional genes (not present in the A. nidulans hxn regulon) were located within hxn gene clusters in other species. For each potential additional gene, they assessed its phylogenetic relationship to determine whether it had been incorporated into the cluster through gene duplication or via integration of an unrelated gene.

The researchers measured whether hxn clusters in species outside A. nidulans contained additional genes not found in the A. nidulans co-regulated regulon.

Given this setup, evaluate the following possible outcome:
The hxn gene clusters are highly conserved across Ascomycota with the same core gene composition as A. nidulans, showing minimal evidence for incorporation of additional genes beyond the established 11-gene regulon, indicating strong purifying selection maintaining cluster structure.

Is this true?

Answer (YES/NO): NO